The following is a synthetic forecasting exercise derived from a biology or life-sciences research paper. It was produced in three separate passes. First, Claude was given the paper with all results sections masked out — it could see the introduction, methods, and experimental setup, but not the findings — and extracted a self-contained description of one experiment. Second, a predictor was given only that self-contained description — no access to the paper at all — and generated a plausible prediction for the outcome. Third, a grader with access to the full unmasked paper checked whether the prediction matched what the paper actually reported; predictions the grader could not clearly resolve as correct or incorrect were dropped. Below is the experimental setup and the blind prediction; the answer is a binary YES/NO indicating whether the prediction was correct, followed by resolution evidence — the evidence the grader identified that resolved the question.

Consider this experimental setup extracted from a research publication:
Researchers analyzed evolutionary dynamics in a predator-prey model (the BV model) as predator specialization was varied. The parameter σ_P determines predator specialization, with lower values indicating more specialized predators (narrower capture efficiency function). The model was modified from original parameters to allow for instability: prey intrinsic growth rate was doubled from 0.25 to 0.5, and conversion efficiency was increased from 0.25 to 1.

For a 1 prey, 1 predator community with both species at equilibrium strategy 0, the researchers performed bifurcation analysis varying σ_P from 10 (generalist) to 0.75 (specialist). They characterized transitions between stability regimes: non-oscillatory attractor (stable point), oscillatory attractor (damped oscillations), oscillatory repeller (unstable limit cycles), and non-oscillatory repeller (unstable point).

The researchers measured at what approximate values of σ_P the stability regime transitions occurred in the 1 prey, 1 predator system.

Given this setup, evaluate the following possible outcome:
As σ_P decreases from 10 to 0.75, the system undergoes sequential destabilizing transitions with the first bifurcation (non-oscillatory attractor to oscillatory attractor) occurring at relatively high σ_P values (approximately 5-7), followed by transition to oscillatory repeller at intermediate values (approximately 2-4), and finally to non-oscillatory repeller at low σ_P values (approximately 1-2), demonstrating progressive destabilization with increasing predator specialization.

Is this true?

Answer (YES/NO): NO